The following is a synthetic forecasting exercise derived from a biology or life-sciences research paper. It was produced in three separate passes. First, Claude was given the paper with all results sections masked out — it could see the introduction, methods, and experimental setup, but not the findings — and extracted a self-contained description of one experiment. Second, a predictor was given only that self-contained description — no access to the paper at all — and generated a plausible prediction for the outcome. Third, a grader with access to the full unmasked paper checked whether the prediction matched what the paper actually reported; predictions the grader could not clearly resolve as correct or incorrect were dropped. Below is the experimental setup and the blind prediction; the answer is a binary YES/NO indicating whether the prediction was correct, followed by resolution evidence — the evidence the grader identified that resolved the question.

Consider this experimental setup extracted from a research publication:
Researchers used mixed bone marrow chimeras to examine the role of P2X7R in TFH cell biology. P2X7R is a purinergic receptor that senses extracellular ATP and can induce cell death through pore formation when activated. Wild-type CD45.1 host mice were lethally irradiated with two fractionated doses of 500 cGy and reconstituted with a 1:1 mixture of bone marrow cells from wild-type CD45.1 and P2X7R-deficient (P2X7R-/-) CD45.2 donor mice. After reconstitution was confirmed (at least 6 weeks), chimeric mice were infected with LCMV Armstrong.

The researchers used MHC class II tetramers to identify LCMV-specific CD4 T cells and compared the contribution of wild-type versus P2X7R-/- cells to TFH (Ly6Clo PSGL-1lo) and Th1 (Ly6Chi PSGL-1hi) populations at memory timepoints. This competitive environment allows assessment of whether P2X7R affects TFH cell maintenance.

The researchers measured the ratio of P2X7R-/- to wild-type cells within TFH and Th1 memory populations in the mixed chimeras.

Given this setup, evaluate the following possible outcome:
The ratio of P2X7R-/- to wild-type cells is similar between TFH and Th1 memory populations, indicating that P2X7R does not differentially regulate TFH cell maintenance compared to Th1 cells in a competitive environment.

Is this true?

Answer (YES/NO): NO